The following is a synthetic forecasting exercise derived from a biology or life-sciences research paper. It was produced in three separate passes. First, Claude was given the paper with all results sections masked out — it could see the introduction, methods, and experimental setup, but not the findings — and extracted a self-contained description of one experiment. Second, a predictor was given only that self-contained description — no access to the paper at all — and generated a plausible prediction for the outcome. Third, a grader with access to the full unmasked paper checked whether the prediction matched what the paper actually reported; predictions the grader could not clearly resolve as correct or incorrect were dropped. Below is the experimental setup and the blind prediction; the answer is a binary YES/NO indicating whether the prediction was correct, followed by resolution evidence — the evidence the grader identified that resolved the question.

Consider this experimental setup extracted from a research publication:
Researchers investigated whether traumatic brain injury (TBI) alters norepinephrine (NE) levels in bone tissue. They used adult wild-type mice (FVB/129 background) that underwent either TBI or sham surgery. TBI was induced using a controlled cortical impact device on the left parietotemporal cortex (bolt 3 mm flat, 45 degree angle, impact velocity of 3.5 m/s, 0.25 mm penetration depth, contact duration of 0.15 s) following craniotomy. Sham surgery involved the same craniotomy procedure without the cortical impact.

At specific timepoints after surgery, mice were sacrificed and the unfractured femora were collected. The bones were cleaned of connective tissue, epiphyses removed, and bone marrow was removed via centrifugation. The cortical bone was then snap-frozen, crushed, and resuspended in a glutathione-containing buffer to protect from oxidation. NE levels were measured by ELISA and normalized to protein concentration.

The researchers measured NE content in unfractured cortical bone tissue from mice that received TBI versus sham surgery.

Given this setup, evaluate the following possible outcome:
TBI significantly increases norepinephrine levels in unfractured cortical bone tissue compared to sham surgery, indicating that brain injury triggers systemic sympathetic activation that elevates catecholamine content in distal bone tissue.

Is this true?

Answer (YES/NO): YES